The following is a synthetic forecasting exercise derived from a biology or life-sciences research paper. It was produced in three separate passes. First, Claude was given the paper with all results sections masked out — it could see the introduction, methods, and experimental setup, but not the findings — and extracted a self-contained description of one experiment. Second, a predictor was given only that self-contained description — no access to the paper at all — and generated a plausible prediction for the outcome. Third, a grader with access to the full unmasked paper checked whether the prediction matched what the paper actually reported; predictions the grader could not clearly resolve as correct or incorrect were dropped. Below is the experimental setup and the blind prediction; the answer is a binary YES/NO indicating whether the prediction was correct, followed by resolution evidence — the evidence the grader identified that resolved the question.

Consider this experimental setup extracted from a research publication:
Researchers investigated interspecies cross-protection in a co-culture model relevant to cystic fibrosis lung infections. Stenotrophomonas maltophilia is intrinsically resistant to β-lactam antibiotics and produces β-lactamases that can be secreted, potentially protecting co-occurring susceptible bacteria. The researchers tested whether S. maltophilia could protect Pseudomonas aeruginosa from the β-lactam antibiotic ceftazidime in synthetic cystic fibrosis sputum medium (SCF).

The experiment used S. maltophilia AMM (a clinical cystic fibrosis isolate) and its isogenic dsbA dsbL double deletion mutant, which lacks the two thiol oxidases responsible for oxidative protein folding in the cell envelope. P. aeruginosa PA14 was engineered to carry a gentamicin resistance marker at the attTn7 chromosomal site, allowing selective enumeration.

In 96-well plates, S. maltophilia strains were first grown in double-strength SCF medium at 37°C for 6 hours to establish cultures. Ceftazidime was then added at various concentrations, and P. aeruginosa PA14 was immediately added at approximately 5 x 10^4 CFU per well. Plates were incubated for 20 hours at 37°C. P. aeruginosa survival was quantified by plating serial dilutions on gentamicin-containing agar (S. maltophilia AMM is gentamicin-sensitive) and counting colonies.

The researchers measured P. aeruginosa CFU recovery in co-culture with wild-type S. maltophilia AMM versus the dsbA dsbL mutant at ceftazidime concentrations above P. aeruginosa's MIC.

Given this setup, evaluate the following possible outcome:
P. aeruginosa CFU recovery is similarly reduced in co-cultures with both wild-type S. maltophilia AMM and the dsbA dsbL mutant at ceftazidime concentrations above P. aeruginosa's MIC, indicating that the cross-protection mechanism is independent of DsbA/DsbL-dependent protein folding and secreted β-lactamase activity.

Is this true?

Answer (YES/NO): NO